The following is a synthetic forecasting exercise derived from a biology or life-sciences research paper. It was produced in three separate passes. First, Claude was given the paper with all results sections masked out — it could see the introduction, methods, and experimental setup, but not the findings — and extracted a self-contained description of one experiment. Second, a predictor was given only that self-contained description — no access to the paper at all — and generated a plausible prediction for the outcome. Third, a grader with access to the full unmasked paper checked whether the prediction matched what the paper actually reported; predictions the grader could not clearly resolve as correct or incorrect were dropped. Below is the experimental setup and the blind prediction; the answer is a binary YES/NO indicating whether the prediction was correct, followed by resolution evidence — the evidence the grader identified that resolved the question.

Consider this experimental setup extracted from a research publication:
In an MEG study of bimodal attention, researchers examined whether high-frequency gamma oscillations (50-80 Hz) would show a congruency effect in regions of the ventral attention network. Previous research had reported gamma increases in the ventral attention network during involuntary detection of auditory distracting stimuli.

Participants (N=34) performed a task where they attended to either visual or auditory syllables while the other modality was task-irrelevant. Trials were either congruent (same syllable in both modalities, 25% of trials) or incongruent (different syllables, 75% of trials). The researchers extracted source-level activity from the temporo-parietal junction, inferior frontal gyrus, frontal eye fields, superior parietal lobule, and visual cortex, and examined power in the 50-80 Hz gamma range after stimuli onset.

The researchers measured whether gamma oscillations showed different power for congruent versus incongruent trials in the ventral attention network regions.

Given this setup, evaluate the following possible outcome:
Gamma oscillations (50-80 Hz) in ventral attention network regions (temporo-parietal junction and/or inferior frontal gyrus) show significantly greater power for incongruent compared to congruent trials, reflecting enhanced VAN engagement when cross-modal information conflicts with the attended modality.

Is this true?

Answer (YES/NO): NO